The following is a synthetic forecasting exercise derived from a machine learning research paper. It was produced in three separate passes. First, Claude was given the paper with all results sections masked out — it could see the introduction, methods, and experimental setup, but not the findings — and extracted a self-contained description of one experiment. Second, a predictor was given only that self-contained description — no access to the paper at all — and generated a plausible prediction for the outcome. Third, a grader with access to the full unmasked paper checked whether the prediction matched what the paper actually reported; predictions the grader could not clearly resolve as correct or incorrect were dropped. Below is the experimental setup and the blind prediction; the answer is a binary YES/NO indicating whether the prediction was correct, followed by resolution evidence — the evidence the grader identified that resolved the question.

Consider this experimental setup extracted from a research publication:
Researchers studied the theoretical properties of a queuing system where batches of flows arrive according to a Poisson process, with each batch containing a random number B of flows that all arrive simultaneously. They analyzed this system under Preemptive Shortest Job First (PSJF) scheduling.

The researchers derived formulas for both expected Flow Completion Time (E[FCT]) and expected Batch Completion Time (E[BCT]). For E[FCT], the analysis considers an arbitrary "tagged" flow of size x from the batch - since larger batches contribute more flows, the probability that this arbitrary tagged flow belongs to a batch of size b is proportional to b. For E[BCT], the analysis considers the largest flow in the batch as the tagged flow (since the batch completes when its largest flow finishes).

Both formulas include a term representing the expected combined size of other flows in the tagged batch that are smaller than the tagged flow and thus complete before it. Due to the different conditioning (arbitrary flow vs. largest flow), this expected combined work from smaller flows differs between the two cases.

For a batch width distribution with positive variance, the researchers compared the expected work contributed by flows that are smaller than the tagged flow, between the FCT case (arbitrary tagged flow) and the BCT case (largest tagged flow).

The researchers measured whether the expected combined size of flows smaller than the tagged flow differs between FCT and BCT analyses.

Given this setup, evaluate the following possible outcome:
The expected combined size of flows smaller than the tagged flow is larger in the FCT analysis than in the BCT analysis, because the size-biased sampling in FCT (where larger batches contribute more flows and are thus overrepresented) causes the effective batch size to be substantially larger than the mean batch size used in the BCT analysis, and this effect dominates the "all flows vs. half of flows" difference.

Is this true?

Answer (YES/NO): YES